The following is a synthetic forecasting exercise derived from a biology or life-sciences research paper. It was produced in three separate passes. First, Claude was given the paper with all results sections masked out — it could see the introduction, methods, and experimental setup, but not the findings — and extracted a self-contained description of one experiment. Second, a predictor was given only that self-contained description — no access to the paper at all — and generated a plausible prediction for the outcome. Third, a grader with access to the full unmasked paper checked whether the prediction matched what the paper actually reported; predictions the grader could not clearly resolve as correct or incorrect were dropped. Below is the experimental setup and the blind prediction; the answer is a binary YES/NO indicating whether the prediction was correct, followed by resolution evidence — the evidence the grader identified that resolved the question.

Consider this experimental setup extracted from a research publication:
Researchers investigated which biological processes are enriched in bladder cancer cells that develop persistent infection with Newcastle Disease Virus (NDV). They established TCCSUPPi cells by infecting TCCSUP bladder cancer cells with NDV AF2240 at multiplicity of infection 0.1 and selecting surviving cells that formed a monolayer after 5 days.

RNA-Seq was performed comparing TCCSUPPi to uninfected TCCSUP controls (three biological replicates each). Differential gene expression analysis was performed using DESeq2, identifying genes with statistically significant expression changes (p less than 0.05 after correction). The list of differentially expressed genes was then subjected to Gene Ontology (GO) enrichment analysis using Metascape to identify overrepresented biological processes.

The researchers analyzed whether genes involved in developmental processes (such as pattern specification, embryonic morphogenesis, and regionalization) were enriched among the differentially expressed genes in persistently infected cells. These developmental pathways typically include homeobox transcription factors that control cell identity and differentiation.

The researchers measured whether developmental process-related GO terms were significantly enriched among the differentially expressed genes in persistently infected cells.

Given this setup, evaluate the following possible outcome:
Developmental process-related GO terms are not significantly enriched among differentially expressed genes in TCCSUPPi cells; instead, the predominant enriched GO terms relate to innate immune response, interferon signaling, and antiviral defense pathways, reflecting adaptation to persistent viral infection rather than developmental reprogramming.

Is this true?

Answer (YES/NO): NO